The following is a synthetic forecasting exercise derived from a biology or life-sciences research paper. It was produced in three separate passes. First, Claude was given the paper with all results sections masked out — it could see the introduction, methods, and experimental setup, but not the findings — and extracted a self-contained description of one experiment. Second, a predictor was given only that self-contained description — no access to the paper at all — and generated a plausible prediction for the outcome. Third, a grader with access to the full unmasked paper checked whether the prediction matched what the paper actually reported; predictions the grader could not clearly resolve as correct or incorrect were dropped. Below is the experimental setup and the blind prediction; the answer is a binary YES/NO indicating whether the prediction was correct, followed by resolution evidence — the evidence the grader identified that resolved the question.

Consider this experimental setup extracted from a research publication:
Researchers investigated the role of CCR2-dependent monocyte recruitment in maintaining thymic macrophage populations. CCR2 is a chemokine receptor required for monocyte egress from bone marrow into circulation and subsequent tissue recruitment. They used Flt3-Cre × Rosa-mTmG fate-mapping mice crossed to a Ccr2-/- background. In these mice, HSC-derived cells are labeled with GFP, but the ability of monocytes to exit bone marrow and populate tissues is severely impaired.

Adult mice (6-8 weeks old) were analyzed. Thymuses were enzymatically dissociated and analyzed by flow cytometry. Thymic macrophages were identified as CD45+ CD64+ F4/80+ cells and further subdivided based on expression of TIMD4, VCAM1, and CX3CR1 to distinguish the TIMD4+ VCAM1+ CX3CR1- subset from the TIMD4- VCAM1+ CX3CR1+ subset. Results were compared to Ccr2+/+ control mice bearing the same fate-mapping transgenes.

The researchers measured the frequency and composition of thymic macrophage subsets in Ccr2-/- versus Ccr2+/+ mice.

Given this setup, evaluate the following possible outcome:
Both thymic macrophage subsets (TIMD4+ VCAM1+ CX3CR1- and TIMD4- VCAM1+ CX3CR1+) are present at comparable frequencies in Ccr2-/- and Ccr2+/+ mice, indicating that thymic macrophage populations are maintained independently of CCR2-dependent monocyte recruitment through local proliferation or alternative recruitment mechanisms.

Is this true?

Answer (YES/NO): NO